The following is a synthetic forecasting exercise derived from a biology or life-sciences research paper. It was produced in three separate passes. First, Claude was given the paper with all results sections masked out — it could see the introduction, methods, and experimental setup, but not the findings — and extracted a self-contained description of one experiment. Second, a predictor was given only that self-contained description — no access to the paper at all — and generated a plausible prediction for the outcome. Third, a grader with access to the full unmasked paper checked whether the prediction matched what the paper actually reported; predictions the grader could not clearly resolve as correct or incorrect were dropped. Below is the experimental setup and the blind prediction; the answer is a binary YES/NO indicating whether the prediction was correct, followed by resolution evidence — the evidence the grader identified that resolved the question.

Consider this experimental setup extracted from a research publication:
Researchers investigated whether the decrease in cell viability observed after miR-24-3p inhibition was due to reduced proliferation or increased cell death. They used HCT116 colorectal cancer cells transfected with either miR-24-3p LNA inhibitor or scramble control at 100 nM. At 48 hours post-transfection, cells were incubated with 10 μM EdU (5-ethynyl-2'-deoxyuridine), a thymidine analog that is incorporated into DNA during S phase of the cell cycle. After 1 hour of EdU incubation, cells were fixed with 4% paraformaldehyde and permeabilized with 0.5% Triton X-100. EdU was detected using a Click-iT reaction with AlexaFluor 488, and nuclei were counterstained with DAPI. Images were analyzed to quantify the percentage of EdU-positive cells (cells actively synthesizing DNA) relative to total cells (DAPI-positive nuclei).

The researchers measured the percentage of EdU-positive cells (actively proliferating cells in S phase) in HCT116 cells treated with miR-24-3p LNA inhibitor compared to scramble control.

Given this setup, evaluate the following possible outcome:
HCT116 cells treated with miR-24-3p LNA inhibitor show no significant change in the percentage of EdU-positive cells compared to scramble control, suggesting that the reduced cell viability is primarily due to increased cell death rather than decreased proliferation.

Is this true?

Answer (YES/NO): YES